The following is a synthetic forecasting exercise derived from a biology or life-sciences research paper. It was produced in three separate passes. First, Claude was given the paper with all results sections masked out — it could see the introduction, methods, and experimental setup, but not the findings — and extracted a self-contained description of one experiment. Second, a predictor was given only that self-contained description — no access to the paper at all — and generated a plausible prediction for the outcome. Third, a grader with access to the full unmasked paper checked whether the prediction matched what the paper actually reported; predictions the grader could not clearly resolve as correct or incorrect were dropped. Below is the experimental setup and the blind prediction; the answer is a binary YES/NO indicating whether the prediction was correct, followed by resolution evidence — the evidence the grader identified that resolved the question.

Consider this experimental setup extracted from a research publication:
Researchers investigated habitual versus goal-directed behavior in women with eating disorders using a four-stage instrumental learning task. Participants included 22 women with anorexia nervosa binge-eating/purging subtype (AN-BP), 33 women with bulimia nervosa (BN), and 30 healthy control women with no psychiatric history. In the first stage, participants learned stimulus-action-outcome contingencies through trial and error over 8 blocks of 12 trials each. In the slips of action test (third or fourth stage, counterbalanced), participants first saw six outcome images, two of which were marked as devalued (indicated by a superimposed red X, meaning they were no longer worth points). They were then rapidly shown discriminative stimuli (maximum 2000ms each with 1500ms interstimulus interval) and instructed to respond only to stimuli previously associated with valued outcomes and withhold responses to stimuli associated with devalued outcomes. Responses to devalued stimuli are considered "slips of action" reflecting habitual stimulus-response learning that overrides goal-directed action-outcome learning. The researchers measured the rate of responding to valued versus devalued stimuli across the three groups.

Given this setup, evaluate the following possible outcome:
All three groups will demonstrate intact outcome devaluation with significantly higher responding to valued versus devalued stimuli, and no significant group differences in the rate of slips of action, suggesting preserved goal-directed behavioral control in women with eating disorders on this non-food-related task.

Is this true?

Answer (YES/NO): YES